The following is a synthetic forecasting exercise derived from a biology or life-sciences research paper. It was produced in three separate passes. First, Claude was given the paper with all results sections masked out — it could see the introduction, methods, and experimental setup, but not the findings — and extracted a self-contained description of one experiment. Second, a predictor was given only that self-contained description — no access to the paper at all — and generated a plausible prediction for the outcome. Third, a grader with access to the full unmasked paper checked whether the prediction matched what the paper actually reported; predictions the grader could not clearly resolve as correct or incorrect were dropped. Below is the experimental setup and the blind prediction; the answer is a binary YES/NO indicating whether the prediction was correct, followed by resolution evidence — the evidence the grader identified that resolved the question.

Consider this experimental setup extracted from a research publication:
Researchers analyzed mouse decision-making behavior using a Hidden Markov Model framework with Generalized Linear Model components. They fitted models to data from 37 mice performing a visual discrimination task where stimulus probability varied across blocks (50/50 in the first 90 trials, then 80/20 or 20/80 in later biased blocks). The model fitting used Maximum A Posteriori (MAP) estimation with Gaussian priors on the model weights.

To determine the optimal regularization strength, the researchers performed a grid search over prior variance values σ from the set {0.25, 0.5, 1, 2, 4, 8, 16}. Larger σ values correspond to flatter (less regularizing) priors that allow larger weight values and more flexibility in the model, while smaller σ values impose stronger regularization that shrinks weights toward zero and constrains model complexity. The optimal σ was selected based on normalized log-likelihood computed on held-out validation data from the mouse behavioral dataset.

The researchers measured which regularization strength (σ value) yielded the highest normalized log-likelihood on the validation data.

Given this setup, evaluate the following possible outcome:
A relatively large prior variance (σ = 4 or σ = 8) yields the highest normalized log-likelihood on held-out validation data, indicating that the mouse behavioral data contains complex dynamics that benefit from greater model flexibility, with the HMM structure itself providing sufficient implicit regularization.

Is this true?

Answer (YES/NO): YES